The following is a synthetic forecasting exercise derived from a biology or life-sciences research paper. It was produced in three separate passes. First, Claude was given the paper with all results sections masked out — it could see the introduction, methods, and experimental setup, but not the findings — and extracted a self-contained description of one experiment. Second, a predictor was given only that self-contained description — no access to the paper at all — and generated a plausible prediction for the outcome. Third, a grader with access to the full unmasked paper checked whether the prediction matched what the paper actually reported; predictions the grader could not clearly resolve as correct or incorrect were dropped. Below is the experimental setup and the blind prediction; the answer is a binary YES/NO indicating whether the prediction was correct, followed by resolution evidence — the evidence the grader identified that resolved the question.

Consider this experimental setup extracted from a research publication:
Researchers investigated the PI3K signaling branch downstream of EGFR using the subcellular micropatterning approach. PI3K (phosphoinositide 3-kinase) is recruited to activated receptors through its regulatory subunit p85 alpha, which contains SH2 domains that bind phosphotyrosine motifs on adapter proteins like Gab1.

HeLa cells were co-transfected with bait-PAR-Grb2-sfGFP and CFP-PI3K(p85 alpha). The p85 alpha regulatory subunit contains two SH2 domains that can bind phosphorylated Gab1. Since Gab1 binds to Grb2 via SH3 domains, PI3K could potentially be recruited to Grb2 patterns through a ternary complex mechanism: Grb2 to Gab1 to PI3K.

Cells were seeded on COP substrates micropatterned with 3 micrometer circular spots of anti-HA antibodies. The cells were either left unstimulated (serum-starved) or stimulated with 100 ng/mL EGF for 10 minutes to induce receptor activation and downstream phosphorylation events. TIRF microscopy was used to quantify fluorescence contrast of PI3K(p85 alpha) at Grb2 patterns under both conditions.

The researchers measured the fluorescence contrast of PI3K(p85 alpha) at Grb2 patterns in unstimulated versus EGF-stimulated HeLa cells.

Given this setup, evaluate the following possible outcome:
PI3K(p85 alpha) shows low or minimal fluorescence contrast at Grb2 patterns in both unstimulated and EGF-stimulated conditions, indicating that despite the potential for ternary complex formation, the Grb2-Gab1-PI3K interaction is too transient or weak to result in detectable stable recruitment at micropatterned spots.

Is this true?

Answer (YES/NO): NO